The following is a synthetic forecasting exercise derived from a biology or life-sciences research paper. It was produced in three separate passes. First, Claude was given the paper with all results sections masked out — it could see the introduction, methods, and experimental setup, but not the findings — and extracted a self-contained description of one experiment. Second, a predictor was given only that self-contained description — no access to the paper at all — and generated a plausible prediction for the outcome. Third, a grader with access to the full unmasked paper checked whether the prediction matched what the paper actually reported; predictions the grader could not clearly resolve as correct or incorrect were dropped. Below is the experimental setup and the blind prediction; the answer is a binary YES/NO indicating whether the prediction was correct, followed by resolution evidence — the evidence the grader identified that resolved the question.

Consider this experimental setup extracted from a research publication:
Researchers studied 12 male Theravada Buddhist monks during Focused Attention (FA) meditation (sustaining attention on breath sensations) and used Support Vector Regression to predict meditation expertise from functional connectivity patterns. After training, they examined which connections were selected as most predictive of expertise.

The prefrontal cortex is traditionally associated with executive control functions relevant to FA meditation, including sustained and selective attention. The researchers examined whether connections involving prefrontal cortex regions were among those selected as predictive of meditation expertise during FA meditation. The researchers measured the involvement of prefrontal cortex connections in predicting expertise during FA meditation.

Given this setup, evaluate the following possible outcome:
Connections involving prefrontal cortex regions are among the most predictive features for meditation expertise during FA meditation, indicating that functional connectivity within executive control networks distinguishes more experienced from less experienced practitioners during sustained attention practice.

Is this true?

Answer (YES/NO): NO